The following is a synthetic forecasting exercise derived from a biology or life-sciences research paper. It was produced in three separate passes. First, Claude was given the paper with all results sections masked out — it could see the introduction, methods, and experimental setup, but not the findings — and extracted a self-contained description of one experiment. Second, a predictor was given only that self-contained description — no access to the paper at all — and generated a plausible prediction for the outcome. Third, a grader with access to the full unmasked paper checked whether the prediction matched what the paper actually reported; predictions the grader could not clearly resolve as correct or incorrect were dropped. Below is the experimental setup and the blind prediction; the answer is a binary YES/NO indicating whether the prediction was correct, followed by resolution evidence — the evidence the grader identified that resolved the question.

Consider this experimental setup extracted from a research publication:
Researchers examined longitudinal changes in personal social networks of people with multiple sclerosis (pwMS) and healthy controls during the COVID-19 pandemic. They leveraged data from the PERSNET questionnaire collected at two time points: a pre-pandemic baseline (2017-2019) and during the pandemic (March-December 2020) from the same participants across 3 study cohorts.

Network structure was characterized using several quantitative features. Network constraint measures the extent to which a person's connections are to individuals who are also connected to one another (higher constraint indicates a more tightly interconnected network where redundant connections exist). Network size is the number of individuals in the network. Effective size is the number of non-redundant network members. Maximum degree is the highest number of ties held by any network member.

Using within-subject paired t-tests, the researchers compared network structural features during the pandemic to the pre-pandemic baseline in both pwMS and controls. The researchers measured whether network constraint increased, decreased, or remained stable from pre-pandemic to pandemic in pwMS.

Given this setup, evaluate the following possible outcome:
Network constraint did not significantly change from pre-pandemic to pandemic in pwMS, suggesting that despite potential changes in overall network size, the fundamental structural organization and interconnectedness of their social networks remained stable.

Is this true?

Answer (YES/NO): NO